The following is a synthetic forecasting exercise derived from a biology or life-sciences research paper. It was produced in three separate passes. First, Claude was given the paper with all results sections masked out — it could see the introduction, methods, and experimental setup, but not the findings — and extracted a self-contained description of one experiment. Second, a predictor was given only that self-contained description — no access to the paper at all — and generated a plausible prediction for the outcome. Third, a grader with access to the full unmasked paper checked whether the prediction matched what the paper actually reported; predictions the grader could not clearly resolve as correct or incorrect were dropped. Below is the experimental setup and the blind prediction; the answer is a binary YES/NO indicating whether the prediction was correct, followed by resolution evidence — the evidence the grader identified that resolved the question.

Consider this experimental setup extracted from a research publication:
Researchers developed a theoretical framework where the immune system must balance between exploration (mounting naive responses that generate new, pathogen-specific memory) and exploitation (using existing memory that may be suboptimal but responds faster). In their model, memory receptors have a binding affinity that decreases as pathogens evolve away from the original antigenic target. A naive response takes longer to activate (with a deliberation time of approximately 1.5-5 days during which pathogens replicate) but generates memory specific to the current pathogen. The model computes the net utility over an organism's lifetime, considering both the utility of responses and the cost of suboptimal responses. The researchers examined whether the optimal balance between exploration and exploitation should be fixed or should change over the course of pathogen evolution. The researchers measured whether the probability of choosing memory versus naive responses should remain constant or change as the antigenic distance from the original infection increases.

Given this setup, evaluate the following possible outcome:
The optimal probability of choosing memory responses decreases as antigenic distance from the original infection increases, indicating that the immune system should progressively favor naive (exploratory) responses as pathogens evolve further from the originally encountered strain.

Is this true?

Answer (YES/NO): YES